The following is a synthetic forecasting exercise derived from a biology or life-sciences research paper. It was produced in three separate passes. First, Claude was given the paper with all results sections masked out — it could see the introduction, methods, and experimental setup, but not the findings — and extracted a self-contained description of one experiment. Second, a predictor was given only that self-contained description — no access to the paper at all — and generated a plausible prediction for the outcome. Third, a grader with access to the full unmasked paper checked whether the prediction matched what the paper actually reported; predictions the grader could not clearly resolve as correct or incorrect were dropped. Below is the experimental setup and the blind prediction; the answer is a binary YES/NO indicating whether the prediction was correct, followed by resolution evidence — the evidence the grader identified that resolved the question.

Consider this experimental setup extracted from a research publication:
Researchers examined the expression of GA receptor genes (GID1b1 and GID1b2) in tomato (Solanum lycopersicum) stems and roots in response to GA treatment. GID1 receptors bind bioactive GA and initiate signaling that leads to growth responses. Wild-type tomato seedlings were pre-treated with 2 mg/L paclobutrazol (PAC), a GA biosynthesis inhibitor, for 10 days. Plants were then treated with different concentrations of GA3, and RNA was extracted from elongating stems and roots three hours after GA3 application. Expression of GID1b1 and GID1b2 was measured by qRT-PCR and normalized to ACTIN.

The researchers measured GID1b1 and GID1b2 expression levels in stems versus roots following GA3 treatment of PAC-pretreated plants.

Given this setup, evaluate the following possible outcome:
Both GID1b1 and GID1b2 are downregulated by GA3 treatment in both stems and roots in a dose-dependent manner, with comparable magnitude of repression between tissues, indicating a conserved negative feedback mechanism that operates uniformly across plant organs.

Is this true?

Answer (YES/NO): NO